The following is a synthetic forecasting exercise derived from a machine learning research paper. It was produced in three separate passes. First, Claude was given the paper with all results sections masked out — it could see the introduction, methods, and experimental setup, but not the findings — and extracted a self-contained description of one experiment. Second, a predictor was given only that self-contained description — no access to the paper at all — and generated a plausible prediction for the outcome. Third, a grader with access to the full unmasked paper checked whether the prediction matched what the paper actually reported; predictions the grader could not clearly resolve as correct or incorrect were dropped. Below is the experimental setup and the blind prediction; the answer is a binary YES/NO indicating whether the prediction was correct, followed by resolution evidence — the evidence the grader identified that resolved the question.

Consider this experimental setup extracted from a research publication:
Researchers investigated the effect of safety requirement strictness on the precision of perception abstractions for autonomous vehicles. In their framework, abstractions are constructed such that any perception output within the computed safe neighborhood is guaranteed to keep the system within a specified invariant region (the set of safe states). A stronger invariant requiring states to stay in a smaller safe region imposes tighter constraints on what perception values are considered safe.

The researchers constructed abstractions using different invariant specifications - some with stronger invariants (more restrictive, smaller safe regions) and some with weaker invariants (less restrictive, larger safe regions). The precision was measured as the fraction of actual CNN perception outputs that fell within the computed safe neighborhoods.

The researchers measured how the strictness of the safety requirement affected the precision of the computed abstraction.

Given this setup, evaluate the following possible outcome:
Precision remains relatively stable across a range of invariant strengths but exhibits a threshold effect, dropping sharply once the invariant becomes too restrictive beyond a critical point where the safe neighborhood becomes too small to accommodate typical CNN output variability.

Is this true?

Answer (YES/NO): NO